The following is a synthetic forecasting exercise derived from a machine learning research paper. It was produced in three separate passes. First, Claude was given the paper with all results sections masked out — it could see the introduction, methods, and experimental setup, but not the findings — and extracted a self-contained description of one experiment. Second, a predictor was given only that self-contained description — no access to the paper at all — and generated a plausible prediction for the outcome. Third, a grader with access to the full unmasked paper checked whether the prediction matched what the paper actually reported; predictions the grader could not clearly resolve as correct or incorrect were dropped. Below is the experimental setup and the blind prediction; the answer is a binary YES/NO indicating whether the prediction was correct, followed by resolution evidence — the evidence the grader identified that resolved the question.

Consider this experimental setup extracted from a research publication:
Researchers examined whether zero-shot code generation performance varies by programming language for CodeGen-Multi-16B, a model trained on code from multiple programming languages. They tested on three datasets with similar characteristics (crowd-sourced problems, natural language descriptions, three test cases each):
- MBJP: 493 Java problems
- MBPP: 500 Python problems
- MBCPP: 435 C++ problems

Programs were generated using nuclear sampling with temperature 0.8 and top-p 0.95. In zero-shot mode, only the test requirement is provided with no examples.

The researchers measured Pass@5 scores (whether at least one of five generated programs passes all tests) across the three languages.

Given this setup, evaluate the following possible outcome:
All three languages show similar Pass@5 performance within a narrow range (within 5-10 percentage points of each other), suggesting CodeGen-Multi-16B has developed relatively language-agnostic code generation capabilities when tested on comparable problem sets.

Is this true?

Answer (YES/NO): YES